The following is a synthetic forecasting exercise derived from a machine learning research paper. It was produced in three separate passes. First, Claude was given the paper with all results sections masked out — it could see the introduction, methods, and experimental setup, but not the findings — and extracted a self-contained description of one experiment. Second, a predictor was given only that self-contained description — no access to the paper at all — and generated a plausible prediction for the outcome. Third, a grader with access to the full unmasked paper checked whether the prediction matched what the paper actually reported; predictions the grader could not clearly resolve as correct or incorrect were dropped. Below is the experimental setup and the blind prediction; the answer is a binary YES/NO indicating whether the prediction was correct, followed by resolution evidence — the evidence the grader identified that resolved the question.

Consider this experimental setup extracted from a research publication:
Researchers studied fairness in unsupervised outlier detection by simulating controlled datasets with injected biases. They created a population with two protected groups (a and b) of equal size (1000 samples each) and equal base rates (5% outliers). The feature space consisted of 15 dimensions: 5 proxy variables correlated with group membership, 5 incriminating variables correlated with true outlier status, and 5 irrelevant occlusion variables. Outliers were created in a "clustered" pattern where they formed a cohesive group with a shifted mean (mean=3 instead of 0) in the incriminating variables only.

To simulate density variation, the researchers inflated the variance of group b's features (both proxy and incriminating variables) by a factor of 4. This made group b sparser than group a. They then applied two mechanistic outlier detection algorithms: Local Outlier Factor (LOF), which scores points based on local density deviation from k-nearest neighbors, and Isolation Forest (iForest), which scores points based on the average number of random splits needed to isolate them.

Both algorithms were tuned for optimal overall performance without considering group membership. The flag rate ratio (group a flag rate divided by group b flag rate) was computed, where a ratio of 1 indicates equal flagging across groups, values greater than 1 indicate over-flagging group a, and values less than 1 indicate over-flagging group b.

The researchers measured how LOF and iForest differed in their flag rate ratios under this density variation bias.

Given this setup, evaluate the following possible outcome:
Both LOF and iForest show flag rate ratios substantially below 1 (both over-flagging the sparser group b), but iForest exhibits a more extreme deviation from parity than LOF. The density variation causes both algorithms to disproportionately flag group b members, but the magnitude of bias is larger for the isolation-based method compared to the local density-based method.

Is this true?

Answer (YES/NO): NO